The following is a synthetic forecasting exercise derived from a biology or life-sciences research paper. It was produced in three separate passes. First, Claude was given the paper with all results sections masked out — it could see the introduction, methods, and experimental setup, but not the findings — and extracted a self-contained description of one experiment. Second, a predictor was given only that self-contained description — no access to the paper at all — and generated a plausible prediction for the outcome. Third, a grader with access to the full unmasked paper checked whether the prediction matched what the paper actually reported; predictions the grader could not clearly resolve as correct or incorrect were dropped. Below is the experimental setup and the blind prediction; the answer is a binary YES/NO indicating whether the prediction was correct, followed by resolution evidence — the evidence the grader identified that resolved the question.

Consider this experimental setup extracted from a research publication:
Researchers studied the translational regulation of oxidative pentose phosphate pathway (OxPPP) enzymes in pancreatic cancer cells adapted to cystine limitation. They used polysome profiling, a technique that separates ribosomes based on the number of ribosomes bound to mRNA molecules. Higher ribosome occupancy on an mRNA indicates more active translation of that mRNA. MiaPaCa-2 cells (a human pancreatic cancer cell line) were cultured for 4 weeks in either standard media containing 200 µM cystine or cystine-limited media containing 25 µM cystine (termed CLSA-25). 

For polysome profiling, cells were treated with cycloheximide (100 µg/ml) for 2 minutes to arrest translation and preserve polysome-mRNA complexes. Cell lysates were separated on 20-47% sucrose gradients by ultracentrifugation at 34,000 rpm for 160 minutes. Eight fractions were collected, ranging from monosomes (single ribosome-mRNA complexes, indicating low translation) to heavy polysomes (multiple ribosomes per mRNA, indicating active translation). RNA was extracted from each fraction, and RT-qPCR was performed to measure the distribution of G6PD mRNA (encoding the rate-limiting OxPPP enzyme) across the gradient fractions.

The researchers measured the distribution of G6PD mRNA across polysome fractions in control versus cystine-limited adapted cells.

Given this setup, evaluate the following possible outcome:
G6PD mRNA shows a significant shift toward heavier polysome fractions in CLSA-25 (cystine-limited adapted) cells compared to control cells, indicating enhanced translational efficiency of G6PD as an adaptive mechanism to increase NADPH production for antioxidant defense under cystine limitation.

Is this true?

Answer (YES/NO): YES